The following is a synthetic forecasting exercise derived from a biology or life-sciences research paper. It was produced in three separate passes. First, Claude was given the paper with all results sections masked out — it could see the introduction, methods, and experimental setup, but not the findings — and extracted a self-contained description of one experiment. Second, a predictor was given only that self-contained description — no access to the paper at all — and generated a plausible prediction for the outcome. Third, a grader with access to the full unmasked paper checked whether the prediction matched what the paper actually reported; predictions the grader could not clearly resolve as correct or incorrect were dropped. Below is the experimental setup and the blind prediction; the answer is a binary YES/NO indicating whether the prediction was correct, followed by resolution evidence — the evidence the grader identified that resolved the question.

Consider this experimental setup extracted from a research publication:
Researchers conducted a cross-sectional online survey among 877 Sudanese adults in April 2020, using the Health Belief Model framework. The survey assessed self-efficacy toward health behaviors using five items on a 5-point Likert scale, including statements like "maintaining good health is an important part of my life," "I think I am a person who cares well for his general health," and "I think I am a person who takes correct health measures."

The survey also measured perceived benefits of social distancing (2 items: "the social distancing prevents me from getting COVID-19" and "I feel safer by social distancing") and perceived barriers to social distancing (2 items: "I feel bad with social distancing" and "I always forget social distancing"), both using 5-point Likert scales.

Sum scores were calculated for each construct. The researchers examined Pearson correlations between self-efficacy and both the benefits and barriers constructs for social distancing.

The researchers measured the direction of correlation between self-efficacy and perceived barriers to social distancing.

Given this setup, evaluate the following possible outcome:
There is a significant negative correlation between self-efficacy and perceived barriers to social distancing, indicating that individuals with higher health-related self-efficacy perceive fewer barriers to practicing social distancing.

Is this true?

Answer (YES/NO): NO